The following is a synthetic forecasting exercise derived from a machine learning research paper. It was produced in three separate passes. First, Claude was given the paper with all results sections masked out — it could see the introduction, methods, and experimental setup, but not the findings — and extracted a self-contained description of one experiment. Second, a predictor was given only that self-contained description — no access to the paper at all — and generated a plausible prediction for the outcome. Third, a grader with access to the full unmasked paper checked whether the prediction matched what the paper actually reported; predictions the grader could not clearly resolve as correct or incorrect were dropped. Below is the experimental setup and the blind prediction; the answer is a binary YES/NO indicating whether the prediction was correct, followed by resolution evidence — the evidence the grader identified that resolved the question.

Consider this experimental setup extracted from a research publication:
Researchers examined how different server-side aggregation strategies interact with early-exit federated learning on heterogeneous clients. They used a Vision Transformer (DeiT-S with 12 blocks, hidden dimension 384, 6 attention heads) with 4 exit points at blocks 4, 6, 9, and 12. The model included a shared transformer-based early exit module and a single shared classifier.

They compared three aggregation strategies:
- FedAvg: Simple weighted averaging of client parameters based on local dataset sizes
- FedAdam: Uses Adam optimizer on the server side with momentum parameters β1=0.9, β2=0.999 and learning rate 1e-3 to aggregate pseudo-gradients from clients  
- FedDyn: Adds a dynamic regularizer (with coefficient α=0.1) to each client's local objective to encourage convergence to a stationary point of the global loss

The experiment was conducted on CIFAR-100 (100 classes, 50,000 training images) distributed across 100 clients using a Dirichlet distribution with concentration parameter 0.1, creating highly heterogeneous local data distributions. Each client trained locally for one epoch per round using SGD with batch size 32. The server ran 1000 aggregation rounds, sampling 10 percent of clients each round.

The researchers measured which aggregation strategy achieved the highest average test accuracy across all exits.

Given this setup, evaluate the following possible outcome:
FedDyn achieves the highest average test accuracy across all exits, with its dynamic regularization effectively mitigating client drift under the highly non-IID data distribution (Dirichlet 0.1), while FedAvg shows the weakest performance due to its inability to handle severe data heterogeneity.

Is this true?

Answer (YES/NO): NO